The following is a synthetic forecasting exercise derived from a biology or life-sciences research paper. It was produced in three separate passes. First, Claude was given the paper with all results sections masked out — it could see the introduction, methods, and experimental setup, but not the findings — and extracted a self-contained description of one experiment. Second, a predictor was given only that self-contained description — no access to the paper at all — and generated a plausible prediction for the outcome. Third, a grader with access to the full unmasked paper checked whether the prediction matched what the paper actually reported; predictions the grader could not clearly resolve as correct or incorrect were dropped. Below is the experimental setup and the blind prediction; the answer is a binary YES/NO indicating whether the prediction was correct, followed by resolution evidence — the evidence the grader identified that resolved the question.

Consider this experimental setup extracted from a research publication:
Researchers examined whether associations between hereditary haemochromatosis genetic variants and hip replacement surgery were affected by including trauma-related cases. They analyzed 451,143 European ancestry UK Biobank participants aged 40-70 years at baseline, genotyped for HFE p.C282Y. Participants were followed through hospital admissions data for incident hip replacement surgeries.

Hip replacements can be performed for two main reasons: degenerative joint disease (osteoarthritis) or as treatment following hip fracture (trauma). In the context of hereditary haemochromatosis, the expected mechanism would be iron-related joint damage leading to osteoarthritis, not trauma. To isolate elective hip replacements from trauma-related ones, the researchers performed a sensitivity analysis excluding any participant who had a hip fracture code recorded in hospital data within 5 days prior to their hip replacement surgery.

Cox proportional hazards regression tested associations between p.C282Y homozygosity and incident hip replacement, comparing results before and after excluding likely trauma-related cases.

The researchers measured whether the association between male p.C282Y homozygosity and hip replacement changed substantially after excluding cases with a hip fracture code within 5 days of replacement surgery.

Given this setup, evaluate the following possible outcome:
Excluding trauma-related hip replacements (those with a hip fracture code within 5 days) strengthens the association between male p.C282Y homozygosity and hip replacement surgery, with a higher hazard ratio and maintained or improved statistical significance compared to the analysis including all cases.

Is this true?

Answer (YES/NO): NO